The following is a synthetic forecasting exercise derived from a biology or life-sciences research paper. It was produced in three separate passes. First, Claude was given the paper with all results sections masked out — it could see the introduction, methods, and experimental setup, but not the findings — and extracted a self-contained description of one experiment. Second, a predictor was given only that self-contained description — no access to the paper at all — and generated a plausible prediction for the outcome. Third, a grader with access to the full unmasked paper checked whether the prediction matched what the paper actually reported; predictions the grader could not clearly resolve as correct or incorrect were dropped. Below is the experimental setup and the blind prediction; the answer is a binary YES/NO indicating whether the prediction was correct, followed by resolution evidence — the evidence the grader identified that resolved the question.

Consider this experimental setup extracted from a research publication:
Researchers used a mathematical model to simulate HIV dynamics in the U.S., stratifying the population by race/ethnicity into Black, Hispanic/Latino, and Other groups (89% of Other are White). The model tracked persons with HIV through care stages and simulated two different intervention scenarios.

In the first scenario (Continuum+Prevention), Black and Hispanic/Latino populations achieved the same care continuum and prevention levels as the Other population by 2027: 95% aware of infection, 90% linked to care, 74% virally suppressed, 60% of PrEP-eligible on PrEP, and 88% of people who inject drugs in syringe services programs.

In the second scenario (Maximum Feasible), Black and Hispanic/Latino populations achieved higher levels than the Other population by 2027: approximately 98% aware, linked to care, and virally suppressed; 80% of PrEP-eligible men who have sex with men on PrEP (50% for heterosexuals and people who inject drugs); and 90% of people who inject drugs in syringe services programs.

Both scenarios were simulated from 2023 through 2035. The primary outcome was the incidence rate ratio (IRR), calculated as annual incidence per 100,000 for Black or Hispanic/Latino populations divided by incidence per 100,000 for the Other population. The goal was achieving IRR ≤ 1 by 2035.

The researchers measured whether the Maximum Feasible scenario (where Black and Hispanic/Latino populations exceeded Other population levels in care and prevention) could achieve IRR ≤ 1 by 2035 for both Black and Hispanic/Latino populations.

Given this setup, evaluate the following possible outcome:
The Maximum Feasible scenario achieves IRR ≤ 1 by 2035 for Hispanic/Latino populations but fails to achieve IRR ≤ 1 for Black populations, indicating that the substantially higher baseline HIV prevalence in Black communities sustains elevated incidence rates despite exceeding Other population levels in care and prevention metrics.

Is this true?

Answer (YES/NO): NO